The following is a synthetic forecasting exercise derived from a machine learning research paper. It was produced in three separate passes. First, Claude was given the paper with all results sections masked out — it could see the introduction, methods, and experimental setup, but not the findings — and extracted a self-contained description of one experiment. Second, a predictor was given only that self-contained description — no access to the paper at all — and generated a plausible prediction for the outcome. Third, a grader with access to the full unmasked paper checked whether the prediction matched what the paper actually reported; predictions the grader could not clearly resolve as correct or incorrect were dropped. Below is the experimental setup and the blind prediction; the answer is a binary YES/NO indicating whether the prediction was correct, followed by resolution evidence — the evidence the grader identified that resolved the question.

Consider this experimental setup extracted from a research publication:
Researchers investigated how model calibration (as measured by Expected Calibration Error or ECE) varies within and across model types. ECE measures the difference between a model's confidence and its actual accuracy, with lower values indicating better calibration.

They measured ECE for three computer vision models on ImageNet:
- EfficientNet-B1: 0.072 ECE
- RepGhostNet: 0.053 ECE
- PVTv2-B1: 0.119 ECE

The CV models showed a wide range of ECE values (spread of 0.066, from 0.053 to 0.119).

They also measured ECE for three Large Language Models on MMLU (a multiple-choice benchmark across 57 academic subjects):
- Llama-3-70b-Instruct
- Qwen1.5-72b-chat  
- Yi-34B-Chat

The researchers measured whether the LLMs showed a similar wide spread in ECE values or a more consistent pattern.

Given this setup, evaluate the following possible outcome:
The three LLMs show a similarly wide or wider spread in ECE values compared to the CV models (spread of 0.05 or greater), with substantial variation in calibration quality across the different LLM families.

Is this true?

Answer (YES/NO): NO